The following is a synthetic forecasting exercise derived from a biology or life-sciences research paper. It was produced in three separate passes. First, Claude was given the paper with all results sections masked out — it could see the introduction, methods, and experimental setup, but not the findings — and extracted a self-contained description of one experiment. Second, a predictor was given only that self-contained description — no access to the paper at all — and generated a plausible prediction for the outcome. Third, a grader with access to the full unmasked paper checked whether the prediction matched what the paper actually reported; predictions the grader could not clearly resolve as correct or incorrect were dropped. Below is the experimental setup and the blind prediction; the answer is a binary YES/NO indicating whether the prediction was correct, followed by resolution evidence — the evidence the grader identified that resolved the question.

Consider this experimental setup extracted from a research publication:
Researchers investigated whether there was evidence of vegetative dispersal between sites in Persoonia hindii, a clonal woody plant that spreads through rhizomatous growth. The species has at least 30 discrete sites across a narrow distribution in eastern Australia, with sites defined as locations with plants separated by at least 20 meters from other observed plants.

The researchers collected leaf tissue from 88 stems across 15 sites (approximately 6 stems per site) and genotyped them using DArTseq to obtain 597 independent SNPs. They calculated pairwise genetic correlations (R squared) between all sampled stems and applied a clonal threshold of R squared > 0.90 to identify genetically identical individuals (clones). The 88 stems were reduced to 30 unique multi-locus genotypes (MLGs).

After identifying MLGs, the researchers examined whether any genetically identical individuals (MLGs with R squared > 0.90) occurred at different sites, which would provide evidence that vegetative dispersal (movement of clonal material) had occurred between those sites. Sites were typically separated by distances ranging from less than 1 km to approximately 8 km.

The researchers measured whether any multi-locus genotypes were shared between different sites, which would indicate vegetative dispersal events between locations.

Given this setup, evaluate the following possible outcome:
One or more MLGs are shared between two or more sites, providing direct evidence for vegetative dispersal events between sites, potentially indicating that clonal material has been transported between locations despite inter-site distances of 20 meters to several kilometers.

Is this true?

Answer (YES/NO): YES